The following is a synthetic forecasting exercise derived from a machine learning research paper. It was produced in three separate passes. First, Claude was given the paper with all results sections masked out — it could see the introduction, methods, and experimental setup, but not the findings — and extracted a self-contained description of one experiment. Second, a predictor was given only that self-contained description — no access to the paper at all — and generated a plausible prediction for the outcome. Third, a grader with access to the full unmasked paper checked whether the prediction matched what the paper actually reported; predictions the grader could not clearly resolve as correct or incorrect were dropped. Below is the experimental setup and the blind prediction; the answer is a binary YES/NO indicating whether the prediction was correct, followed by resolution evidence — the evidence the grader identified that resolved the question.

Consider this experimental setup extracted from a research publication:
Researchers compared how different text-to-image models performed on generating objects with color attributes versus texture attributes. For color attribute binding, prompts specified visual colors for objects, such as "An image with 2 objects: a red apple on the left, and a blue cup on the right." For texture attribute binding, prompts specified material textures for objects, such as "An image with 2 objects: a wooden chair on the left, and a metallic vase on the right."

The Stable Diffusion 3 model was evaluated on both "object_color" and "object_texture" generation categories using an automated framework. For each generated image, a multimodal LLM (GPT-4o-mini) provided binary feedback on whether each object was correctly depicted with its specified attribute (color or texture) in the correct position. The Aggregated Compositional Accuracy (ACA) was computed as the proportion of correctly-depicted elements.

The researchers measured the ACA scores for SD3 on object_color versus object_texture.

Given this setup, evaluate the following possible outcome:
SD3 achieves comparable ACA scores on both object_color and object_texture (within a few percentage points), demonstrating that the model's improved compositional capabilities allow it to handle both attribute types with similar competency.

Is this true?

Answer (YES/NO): NO